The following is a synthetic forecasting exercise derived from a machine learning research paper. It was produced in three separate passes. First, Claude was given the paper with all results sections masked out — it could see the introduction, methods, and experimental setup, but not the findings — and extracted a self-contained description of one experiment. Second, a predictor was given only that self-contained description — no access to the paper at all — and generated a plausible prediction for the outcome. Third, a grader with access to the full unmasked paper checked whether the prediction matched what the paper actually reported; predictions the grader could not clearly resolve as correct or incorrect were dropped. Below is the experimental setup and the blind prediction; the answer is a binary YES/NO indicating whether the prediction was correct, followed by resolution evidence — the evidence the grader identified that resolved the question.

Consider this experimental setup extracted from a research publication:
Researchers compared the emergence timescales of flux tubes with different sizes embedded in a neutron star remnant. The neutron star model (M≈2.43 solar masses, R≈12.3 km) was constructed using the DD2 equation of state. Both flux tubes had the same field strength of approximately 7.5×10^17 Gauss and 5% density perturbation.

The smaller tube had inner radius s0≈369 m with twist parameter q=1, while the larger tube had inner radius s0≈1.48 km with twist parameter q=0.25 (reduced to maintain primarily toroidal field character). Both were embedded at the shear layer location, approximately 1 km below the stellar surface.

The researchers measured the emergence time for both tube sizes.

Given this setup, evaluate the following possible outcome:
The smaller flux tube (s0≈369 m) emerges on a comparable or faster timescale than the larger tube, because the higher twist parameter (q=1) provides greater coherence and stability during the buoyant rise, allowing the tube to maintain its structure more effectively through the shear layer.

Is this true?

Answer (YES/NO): NO